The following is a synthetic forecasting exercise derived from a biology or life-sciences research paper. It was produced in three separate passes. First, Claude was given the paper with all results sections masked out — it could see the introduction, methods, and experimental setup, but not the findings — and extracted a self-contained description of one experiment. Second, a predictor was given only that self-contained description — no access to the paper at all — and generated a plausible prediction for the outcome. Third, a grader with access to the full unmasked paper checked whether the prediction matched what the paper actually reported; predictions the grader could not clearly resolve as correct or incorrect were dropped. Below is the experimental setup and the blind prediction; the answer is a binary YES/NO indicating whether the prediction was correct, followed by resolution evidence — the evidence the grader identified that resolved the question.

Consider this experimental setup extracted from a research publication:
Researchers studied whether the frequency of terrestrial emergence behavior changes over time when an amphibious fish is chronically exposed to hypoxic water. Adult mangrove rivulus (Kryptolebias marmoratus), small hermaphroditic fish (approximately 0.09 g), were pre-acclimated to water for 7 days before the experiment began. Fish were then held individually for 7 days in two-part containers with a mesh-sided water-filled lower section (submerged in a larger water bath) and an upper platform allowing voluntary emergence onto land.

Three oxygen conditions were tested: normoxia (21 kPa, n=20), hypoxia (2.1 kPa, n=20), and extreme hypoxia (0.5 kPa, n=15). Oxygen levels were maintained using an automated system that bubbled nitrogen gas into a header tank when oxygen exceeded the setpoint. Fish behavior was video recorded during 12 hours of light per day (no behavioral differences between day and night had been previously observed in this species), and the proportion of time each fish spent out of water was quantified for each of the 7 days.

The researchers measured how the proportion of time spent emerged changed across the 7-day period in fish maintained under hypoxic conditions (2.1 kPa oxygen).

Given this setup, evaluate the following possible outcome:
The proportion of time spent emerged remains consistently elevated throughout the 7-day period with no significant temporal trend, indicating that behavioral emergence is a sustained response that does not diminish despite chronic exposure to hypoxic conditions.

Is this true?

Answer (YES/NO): NO